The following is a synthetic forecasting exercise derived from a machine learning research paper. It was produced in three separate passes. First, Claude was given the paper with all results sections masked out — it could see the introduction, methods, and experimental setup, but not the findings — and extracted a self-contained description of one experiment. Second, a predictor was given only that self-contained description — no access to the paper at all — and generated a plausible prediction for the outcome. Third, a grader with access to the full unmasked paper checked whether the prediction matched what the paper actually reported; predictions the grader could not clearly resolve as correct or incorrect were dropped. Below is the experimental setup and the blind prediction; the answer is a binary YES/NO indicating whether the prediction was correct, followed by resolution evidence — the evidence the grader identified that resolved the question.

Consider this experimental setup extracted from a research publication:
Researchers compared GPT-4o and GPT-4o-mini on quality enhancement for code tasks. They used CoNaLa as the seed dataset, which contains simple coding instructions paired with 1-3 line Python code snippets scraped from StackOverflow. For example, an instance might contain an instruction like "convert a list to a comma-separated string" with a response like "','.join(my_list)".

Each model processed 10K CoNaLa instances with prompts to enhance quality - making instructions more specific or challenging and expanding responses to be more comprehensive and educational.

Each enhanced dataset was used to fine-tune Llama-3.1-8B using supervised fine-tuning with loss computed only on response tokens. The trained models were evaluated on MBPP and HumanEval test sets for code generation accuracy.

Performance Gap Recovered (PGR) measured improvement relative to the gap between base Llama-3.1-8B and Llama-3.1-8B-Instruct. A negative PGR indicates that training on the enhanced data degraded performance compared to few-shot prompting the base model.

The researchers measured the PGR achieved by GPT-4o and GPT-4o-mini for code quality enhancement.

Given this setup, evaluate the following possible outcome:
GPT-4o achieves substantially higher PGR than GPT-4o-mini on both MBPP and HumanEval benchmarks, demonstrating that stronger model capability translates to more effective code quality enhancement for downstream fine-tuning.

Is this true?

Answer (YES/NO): NO